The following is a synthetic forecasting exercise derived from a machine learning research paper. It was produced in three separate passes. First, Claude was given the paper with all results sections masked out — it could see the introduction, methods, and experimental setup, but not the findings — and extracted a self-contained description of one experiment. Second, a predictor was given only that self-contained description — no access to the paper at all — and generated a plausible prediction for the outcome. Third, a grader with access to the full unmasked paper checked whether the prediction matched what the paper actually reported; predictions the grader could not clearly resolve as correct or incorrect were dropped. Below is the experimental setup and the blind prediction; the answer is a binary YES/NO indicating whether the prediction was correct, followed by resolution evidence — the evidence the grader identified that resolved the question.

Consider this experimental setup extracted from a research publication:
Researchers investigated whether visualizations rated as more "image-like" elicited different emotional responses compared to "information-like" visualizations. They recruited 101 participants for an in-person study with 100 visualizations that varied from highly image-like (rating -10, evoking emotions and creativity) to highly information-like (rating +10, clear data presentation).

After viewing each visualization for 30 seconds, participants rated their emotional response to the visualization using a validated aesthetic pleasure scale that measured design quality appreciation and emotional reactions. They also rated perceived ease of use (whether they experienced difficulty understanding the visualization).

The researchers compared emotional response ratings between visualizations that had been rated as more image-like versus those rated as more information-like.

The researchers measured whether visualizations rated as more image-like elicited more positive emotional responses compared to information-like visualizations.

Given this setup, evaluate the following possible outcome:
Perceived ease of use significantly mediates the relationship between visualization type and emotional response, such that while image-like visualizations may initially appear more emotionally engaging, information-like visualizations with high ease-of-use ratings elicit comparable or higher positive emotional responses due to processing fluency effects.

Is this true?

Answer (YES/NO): NO